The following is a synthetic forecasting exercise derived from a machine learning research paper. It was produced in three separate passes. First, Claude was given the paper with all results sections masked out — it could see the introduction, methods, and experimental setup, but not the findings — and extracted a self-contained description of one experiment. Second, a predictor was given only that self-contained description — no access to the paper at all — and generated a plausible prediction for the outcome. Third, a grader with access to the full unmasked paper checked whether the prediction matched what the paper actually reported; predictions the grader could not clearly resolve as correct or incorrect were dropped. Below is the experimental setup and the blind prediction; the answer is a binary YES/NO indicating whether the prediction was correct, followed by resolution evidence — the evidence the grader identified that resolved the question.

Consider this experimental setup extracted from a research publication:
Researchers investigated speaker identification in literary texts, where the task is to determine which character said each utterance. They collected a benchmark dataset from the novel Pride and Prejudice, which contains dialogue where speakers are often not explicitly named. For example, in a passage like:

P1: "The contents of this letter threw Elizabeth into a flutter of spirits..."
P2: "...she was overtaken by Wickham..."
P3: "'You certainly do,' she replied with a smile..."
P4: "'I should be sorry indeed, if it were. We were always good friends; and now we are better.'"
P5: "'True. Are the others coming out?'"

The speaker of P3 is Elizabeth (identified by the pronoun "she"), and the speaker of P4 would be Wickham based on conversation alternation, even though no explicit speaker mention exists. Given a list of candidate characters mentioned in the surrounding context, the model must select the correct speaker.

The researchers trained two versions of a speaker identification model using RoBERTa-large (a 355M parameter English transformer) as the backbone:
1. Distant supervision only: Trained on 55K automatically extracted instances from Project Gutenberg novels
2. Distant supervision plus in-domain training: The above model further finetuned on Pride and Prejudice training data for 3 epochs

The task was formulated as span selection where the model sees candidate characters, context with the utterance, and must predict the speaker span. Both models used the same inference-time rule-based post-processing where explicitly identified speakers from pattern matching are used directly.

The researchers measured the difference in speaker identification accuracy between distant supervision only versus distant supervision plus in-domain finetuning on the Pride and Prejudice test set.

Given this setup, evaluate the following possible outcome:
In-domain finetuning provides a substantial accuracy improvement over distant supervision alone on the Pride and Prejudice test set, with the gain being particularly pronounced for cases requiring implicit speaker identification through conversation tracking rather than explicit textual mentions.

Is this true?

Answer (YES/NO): NO